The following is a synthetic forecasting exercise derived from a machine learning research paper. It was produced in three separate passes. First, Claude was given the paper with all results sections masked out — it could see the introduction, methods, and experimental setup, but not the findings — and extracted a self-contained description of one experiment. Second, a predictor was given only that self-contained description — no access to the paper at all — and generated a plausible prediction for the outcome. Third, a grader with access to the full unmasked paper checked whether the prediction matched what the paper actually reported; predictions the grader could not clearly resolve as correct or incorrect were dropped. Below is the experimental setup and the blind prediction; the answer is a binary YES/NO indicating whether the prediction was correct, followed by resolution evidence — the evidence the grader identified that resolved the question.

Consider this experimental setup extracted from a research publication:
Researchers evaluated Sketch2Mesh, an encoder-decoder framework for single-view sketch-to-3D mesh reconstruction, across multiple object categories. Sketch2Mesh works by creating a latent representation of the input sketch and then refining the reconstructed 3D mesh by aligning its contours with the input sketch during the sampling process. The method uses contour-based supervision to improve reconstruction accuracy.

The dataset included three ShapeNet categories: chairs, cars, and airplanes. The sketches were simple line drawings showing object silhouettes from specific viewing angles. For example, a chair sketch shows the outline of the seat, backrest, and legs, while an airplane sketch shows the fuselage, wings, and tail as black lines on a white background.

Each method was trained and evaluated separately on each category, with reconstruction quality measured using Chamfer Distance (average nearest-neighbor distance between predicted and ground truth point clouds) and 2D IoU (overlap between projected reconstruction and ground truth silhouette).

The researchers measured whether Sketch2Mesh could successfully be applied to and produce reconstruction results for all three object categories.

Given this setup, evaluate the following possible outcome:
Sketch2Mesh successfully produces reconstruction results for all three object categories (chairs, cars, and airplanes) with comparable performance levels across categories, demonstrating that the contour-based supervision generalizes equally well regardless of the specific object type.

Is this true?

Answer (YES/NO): NO